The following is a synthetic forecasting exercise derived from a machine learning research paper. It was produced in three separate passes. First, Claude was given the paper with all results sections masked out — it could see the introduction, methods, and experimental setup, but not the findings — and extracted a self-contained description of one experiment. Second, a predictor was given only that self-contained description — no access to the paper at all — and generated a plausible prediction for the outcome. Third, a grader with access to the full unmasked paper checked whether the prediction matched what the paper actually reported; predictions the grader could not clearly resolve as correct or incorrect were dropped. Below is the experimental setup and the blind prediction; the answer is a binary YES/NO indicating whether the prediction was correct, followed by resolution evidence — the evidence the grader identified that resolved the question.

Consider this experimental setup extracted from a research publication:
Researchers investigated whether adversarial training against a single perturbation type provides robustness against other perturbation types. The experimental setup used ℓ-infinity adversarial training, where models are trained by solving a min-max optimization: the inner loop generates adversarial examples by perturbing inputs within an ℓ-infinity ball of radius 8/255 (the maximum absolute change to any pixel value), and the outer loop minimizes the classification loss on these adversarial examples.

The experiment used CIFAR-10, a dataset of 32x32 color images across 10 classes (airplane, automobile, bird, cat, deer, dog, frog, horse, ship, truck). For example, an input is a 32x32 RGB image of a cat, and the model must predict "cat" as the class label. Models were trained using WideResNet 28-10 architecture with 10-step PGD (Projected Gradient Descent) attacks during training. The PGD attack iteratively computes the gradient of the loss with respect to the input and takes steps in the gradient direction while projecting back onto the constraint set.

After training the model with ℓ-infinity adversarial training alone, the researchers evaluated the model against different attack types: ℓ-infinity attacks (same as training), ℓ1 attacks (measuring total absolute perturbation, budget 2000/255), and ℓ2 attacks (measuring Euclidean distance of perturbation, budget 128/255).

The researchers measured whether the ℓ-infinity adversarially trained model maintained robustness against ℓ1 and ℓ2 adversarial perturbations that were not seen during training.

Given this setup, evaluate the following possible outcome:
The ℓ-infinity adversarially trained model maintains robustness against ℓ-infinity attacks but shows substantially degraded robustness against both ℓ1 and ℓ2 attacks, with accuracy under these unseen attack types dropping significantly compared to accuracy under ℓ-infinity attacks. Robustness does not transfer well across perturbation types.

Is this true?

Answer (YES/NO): YES